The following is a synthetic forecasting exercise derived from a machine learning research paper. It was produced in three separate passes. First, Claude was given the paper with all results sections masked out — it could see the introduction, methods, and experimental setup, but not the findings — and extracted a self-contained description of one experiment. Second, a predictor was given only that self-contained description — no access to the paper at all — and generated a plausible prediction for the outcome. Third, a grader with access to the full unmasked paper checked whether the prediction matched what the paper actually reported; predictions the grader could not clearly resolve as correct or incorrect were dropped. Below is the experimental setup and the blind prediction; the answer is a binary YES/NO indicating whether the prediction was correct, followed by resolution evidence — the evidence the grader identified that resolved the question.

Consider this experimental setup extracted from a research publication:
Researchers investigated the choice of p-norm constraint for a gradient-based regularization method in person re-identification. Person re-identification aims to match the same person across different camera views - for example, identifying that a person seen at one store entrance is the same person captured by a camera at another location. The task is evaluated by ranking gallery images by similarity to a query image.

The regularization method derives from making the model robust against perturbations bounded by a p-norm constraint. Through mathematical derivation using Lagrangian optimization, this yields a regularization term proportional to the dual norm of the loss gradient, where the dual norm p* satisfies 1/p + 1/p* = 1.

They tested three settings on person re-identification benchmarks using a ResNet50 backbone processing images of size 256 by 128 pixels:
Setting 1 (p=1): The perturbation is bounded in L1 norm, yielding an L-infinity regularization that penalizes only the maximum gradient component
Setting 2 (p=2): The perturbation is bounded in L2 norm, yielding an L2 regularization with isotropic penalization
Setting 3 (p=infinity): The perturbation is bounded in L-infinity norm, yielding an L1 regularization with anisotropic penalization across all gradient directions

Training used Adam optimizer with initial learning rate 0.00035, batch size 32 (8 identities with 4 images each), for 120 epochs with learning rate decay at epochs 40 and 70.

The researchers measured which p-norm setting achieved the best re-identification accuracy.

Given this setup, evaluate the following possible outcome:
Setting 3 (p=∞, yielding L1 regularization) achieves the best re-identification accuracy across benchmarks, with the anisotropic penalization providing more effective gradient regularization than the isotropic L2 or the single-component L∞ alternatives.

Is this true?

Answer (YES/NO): NO